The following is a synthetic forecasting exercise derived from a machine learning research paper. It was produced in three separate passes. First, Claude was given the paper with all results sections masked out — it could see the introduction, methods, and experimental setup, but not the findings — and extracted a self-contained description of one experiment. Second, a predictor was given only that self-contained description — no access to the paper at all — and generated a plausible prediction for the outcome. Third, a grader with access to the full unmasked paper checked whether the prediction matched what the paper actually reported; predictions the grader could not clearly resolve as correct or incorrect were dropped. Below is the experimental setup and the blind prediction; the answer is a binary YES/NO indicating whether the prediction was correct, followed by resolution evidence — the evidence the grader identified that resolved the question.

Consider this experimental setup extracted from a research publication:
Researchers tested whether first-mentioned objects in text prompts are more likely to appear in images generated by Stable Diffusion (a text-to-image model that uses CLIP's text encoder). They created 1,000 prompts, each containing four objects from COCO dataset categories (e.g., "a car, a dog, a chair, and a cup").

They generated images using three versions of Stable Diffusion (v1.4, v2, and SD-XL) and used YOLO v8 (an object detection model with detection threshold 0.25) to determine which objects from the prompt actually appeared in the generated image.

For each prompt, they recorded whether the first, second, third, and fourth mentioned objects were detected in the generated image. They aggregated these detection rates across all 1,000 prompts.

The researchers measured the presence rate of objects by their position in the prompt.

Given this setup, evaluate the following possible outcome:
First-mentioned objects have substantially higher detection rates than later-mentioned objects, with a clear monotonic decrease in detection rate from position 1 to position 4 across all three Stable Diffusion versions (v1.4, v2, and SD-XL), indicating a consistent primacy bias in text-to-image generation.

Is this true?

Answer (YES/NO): NO